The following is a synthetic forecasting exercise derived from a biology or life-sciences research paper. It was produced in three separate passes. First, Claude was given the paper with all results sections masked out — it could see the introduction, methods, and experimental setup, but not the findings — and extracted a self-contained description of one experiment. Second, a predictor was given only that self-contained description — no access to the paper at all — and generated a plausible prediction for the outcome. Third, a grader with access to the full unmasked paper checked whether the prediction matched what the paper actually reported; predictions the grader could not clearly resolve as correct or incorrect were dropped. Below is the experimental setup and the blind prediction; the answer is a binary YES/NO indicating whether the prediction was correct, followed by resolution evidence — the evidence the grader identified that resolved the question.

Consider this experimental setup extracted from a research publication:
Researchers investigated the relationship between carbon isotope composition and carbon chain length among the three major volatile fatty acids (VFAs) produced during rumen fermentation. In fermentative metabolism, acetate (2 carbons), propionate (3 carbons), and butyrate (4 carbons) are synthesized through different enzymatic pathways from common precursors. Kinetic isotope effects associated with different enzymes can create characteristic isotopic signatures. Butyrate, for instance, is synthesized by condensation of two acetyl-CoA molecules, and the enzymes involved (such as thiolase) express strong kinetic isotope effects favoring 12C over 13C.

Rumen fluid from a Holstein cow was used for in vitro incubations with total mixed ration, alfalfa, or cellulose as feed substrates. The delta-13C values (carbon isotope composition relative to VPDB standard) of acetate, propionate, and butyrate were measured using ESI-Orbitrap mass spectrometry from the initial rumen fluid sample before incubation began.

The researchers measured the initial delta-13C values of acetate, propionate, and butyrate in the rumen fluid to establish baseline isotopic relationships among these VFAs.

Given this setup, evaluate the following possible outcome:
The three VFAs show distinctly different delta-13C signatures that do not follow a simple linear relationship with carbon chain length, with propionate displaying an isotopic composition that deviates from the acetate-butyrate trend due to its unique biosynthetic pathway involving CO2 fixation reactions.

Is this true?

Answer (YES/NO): NO